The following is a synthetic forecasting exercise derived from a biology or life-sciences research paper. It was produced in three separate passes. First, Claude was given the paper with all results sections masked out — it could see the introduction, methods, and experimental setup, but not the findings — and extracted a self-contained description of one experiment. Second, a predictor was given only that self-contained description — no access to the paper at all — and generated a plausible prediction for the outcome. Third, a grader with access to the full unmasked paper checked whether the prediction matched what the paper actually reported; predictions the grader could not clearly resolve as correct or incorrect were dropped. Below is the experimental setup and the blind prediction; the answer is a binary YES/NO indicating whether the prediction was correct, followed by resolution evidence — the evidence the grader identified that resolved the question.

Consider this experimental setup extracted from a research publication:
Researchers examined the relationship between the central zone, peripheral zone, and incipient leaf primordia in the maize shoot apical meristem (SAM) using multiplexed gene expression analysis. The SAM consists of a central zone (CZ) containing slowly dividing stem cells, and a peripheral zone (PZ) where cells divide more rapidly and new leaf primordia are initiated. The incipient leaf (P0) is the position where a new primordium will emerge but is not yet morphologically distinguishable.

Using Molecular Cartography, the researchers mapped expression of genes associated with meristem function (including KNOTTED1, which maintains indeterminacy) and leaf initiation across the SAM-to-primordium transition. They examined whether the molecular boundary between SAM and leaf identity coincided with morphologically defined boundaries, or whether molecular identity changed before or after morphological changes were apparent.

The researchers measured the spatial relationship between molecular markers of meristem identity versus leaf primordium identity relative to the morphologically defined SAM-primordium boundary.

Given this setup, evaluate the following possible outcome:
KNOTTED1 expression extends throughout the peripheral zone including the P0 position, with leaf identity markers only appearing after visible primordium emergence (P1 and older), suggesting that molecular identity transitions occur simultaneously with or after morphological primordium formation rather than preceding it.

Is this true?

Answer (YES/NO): NO